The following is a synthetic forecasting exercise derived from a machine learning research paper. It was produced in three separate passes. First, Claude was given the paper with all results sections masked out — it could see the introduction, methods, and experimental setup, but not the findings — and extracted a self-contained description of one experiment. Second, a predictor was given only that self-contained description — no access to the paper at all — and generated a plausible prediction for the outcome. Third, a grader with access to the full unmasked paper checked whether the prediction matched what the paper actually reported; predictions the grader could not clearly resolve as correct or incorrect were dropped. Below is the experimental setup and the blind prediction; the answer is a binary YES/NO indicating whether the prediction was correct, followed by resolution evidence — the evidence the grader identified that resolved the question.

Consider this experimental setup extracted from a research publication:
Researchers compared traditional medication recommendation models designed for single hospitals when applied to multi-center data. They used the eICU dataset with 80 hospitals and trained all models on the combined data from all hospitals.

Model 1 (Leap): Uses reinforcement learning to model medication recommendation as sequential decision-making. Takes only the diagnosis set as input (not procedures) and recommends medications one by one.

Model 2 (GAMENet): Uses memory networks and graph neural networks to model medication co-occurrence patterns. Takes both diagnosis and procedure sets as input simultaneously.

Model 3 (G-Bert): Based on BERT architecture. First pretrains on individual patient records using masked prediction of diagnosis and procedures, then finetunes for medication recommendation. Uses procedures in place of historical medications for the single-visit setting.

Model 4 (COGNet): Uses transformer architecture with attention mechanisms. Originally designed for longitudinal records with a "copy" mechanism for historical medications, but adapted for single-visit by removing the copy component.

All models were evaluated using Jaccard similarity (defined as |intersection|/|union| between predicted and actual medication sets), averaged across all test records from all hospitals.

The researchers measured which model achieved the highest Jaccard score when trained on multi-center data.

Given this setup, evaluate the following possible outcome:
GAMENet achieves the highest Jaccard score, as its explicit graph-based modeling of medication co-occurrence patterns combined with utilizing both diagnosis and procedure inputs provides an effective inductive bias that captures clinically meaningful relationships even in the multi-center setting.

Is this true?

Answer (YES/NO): NO